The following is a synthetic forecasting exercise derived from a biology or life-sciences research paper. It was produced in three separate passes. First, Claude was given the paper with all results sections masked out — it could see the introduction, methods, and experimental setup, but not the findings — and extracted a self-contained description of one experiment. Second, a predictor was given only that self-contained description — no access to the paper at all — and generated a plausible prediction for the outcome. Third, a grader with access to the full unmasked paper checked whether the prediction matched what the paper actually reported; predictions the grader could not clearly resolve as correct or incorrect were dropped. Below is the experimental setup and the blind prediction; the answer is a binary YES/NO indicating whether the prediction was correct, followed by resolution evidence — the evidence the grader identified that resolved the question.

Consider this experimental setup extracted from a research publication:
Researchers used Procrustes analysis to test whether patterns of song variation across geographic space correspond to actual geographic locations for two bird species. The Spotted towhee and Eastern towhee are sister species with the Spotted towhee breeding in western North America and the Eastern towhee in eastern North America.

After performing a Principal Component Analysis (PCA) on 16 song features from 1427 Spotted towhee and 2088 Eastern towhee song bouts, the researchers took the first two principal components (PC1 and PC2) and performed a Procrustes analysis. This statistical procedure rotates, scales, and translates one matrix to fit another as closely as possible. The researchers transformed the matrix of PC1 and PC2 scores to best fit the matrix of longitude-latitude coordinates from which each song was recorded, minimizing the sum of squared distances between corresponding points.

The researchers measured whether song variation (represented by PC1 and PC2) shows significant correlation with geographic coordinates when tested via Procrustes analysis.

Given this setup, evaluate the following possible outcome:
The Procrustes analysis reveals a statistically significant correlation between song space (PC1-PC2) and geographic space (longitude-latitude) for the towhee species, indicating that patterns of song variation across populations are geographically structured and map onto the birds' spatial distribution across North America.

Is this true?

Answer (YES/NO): YES